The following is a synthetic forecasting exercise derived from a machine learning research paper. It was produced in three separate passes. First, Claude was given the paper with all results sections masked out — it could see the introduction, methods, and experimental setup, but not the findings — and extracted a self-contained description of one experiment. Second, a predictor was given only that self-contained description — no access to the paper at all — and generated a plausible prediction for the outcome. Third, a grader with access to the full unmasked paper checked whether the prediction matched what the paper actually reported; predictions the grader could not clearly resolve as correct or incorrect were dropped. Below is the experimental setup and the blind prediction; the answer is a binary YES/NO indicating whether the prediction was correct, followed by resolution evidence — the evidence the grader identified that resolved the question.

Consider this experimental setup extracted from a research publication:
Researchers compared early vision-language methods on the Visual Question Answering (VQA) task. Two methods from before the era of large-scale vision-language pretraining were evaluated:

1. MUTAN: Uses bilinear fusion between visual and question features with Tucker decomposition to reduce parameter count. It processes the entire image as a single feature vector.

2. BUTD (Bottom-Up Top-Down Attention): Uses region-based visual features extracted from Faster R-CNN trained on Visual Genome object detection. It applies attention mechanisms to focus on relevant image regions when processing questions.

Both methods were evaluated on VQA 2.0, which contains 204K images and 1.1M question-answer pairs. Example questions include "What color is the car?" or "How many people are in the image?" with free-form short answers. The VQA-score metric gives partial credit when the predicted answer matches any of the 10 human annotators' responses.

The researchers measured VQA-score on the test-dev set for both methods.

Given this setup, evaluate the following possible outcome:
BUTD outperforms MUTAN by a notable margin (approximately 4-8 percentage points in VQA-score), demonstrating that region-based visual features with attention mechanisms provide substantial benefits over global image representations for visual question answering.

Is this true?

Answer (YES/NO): YES